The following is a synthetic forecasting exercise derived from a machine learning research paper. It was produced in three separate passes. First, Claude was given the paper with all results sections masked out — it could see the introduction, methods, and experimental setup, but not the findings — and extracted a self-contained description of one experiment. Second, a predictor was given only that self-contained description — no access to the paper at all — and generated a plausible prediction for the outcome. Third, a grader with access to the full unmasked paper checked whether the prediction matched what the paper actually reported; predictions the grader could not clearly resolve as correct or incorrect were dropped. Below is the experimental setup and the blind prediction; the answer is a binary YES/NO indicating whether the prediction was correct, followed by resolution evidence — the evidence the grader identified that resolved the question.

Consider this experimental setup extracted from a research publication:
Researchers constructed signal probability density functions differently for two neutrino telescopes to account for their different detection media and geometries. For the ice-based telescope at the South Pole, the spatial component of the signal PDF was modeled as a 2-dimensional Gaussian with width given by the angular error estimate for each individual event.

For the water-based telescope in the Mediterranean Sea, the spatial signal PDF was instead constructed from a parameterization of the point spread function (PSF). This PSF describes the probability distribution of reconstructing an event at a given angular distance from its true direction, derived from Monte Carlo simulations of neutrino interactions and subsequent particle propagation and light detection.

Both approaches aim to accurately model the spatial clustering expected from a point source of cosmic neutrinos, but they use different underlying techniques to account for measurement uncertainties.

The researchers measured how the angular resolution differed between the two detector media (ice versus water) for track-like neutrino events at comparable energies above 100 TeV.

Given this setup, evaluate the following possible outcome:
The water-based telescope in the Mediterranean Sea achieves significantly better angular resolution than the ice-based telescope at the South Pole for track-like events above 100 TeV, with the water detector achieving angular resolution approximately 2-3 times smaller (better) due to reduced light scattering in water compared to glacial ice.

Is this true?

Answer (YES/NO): NO